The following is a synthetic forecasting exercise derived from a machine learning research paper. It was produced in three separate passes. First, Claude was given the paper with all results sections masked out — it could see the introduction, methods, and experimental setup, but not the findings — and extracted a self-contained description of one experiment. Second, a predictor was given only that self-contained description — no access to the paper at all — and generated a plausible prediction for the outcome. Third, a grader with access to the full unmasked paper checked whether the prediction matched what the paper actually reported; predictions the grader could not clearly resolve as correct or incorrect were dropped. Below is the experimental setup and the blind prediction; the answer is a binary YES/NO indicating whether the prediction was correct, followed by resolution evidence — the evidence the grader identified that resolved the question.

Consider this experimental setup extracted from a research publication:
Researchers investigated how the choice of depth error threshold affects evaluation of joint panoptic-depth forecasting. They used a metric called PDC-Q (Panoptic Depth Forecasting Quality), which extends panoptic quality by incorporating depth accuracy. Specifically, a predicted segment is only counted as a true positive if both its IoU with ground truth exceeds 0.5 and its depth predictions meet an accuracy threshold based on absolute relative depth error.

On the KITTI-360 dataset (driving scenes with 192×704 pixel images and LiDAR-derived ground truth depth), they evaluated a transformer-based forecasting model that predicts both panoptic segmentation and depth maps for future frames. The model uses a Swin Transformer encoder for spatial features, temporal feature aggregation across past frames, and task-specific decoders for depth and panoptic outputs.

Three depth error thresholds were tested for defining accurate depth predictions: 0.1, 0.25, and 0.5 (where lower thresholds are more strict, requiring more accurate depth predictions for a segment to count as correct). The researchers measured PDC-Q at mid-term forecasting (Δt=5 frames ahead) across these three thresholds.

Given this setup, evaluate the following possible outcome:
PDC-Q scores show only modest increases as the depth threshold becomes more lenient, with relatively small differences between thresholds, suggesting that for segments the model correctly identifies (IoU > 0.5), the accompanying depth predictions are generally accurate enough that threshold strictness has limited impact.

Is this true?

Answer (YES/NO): YES